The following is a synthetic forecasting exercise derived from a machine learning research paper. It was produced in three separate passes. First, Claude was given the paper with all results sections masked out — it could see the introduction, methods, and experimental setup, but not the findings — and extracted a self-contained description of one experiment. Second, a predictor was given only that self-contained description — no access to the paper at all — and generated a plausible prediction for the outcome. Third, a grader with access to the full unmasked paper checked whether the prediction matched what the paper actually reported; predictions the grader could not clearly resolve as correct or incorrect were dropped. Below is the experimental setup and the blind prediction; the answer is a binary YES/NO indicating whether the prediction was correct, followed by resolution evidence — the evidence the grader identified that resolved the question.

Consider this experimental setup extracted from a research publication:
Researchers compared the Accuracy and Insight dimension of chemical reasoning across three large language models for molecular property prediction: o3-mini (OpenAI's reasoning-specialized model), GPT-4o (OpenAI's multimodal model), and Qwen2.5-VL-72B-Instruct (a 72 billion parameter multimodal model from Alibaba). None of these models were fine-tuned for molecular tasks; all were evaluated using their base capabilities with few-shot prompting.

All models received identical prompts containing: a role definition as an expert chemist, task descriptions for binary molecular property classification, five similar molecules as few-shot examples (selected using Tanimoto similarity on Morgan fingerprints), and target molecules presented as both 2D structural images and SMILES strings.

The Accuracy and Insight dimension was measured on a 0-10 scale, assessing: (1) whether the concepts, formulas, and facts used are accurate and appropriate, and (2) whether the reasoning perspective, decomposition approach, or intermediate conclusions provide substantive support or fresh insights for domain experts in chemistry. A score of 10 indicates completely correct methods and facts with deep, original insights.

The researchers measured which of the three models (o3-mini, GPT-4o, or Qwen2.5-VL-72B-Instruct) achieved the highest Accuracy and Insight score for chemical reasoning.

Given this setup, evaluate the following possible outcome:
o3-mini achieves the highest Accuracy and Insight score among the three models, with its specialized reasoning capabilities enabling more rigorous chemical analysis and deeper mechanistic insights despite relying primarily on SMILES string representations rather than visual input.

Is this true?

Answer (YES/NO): NO